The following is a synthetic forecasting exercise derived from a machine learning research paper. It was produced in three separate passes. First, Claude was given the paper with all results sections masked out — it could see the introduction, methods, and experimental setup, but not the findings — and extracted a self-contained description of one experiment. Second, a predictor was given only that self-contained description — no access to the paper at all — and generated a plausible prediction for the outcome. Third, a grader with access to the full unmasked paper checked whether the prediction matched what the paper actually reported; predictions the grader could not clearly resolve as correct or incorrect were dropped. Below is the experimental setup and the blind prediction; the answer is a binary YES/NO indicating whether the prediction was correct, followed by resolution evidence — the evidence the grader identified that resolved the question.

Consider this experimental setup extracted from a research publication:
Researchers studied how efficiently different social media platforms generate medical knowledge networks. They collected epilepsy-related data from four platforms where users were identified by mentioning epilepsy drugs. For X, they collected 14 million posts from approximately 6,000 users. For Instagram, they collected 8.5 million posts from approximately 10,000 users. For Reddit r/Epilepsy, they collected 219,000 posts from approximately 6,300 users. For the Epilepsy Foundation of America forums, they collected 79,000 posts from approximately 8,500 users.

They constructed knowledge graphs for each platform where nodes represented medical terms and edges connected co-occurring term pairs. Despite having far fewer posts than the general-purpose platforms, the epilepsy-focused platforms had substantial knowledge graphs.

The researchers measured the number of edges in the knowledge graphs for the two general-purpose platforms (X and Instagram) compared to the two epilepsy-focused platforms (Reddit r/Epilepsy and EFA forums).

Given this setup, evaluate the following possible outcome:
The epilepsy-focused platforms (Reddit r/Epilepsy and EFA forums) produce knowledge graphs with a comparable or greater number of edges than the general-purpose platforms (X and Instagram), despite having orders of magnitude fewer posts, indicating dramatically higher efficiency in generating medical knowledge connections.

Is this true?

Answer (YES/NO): NO